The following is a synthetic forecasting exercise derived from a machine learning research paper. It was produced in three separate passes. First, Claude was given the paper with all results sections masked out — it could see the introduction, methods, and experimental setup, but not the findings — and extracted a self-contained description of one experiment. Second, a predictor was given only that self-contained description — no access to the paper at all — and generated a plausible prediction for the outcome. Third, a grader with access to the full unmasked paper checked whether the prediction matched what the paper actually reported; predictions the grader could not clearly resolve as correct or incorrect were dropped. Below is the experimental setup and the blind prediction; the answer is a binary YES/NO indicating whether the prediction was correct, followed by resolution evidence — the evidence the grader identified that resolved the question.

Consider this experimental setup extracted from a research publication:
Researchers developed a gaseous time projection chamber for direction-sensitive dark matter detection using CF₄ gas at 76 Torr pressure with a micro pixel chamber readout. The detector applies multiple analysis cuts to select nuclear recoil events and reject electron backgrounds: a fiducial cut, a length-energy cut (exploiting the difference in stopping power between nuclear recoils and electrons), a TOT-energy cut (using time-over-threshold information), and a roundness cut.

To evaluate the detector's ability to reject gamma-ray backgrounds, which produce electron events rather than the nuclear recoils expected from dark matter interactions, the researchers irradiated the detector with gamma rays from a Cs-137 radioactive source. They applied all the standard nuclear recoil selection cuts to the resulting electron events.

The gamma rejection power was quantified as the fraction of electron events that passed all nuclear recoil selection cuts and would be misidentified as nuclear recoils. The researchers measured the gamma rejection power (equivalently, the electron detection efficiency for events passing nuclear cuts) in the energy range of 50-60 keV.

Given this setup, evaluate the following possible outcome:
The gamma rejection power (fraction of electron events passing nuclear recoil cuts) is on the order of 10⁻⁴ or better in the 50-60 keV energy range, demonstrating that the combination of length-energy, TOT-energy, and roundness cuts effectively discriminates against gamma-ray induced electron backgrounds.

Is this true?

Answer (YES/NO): YES